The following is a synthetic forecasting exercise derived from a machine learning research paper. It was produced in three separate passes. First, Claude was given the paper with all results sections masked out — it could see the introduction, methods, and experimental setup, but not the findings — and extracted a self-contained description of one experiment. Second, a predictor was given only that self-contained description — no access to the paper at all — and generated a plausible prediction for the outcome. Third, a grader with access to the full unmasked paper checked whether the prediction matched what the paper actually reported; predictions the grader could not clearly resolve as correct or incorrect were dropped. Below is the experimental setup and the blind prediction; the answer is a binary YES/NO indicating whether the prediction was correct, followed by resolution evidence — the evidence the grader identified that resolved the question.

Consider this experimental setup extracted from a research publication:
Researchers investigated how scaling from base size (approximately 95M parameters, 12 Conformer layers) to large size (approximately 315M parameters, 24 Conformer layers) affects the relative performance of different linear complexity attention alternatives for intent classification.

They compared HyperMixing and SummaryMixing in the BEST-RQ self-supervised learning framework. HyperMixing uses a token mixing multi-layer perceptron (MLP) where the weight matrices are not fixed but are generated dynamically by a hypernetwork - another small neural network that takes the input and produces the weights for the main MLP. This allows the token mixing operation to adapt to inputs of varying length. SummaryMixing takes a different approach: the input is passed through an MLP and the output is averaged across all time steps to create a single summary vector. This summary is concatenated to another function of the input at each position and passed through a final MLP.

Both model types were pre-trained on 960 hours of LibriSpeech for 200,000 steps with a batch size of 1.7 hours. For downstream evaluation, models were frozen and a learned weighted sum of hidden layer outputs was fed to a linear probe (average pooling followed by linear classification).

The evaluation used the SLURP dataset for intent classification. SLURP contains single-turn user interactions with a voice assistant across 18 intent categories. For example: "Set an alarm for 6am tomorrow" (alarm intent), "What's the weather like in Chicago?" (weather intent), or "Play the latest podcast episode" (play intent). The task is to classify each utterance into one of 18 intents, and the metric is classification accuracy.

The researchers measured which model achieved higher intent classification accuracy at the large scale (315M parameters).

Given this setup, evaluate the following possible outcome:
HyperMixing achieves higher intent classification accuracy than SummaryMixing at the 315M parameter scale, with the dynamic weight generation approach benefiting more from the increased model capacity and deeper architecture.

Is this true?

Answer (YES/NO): NO